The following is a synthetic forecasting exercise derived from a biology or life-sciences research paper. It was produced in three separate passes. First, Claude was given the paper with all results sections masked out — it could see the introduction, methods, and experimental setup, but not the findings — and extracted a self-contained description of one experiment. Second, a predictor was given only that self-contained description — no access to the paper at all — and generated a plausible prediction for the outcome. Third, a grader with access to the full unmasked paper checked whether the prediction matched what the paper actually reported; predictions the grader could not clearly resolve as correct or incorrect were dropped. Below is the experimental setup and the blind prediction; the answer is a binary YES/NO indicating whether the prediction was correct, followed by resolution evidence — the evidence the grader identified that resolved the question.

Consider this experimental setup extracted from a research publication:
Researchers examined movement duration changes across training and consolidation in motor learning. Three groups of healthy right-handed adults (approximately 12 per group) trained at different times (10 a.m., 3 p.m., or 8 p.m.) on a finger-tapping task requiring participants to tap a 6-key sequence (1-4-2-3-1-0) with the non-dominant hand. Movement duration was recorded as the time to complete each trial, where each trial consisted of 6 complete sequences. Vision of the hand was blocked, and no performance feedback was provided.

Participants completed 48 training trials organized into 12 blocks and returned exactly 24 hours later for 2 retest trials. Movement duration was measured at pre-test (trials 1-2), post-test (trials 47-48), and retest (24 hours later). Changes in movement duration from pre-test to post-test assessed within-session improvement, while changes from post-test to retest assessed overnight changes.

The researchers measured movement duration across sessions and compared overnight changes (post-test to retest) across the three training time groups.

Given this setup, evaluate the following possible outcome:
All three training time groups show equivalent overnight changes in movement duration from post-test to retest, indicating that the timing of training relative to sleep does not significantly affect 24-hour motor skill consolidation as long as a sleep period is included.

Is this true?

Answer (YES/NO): NO